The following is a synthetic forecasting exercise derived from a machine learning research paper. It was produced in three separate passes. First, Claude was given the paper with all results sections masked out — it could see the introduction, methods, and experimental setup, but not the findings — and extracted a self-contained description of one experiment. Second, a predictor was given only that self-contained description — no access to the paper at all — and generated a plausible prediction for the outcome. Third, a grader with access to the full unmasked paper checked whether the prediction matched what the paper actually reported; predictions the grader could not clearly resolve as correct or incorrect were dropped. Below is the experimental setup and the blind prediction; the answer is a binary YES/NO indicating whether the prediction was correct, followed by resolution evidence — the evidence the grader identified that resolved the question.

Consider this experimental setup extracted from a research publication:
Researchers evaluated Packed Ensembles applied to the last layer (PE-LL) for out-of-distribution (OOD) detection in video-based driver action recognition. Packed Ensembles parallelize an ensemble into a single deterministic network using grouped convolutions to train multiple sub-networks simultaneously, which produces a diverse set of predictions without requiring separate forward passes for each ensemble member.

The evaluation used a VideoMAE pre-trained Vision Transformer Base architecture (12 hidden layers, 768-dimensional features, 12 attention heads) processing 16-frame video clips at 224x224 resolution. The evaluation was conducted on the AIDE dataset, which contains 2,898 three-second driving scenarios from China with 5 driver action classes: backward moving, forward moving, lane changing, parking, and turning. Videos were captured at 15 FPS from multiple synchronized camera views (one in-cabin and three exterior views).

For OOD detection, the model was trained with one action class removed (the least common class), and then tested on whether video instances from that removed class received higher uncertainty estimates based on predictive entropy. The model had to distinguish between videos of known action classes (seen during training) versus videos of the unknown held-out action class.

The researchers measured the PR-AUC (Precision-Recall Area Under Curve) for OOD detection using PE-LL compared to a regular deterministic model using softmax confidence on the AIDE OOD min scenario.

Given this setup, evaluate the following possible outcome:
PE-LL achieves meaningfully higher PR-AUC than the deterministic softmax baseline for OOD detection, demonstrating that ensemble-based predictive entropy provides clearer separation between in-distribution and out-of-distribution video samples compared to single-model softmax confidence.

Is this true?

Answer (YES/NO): YES